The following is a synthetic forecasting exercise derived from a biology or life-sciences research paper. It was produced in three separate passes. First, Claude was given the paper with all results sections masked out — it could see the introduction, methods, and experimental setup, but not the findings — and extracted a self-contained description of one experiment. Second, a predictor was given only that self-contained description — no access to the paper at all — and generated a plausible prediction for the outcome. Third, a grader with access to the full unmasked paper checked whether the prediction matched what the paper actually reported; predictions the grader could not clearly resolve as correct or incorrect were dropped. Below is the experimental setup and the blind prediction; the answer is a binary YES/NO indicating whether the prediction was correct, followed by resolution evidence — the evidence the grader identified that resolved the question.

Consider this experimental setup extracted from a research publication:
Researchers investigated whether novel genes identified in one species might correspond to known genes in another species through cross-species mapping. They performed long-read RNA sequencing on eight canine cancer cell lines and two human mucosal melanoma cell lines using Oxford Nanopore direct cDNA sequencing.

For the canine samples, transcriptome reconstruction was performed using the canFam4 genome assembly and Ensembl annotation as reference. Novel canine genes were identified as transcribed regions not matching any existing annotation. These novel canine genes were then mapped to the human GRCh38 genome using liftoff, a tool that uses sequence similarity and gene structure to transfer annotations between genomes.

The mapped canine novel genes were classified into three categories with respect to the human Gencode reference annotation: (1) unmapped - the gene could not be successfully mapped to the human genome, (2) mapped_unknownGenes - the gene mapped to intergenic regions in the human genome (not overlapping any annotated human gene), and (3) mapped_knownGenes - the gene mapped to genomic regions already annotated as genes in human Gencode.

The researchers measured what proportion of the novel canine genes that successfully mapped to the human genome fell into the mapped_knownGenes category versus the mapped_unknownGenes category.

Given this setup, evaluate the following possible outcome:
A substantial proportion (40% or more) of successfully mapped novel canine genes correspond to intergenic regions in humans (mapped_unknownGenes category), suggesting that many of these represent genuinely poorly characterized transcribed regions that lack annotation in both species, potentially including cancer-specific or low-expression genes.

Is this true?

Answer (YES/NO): NO